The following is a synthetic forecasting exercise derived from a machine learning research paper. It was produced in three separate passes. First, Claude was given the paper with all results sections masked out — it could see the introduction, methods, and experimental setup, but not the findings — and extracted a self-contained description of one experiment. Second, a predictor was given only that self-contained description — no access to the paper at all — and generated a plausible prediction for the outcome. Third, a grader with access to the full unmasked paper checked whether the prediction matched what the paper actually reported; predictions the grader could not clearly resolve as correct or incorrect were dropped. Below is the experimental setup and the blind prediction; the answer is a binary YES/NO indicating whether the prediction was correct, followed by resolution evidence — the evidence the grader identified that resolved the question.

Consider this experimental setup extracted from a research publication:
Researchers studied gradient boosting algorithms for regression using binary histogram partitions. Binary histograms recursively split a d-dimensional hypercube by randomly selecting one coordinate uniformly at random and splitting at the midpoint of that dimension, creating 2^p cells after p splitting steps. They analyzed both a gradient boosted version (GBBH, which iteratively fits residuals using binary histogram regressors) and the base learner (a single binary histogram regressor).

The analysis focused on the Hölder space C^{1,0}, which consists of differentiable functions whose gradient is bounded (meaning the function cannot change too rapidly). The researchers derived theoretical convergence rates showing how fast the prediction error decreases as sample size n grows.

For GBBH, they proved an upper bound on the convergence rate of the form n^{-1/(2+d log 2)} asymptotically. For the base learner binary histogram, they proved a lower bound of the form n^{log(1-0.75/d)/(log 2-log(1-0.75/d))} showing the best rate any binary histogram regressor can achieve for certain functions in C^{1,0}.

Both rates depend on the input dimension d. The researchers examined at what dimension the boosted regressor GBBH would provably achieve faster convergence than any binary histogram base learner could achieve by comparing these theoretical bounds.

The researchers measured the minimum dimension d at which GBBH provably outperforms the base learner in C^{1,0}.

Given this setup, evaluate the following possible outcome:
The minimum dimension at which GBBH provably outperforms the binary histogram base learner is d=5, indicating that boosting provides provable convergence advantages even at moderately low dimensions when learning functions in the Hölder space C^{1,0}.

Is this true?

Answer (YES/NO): NO